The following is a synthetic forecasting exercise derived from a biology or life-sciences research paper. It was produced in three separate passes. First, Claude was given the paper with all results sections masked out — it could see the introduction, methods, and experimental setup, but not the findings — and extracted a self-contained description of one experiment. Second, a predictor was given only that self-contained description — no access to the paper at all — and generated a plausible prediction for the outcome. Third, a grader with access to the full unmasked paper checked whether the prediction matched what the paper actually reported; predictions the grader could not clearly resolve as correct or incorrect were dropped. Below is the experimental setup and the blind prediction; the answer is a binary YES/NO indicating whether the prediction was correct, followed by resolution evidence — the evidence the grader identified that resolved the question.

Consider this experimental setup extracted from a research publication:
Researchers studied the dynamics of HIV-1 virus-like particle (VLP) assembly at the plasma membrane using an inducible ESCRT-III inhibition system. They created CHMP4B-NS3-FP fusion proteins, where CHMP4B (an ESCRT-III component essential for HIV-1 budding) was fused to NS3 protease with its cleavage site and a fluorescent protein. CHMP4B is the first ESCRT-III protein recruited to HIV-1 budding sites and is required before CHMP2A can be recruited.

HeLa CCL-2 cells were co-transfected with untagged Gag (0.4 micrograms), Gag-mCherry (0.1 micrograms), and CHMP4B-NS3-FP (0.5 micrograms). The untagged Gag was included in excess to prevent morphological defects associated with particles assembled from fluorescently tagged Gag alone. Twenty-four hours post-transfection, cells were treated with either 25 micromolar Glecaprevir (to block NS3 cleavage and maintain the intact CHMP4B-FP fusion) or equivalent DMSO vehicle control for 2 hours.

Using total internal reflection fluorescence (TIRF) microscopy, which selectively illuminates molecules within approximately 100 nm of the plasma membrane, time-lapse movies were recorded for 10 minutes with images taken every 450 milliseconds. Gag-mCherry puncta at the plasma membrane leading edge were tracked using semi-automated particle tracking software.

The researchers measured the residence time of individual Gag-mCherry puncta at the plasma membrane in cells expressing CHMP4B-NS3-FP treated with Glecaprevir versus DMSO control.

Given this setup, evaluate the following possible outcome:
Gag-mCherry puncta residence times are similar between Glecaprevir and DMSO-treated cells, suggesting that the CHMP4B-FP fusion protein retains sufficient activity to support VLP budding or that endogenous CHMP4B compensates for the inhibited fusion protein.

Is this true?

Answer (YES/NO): NO